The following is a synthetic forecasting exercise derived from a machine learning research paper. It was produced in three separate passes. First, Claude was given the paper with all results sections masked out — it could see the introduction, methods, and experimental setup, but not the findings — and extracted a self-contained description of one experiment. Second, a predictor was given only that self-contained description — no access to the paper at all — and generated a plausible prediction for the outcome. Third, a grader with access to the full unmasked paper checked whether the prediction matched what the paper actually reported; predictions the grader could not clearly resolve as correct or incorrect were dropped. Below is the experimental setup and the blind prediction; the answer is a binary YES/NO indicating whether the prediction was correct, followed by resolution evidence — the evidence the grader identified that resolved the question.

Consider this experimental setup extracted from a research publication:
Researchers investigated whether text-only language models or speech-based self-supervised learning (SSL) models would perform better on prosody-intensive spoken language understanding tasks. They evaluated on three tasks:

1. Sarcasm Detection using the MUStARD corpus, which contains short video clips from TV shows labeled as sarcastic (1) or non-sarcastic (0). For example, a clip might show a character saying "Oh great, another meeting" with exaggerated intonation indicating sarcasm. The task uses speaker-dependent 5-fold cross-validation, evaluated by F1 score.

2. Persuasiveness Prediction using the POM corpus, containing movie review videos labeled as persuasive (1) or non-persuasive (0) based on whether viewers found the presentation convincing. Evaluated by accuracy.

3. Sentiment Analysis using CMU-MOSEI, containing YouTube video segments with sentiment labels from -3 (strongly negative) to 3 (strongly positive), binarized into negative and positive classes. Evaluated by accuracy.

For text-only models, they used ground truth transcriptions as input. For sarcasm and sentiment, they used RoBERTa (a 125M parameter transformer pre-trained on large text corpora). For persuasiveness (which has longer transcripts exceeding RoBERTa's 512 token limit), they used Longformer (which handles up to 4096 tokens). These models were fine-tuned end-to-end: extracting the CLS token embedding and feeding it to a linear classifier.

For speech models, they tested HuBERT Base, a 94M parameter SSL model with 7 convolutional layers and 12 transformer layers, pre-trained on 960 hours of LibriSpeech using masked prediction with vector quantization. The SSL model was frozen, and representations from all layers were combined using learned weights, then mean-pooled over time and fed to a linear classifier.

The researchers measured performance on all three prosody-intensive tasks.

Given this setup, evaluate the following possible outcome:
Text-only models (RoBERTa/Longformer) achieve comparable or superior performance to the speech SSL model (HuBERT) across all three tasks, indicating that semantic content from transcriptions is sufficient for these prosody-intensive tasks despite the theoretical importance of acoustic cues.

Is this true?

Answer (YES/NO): NO